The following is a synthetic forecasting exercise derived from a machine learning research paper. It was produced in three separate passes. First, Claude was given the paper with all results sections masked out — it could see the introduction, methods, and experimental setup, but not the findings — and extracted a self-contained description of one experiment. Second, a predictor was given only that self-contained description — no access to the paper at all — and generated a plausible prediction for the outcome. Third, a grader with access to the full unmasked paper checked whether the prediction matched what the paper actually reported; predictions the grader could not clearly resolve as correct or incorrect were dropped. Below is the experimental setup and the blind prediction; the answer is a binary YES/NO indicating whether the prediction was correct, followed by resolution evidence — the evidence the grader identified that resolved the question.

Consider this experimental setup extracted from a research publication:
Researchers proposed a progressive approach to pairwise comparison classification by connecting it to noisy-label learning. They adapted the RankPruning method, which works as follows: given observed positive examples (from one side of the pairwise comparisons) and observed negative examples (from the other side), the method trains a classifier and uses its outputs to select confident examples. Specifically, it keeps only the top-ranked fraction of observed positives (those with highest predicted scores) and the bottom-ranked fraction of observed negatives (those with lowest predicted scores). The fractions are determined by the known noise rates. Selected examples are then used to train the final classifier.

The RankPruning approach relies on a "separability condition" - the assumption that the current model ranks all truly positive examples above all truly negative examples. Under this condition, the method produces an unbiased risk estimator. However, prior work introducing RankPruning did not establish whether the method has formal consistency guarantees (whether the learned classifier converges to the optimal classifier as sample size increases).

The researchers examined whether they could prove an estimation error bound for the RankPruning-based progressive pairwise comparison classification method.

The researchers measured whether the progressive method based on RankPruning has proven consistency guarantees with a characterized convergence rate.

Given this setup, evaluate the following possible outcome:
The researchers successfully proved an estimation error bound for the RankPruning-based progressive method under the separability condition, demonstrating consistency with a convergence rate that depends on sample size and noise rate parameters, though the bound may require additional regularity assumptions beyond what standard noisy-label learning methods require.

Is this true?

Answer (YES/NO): NO